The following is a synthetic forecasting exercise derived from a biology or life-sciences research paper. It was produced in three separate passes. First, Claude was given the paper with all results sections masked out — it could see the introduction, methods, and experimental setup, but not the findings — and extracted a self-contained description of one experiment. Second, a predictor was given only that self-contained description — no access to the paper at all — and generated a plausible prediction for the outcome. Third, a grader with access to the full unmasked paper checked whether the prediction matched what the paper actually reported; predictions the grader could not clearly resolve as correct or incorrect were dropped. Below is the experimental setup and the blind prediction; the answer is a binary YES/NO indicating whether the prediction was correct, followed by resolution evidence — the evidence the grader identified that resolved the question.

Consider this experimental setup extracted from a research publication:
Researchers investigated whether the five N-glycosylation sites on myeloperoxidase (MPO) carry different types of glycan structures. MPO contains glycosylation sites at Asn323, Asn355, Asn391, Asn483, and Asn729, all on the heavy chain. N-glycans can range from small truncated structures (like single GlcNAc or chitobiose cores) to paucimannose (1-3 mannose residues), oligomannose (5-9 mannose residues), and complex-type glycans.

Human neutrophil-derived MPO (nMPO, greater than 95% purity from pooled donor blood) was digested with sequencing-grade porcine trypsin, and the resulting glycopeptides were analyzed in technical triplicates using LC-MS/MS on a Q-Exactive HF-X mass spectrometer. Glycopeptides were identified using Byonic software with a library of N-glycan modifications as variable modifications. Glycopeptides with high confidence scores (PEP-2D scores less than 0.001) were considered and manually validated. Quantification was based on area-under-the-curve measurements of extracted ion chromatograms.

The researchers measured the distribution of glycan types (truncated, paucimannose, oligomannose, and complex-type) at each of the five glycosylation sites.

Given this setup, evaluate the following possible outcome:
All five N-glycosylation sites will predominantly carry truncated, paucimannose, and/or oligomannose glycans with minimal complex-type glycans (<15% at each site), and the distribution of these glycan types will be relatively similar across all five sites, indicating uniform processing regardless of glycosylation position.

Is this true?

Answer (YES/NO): NO